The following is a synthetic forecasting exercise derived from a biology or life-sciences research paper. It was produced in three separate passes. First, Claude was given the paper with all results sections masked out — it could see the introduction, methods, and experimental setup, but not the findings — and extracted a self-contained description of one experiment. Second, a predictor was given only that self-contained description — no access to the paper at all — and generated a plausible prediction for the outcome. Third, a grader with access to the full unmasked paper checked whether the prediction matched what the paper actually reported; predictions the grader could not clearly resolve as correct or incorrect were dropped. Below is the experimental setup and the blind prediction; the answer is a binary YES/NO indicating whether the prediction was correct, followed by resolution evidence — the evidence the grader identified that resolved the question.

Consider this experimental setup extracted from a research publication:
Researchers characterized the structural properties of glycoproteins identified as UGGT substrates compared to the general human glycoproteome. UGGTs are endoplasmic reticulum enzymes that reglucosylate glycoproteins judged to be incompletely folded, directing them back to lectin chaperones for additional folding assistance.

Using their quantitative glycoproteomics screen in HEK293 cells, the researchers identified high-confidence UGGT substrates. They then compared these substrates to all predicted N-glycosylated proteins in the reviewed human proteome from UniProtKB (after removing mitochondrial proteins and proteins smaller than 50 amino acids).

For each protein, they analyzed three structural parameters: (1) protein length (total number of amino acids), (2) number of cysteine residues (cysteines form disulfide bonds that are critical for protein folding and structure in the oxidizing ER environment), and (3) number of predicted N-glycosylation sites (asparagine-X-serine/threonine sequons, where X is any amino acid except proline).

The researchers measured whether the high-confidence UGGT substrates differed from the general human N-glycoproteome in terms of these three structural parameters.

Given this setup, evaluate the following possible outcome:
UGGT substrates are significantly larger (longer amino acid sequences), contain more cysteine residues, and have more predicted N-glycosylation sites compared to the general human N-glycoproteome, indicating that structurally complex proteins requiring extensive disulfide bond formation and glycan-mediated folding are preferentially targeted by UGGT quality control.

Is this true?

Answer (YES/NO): YES